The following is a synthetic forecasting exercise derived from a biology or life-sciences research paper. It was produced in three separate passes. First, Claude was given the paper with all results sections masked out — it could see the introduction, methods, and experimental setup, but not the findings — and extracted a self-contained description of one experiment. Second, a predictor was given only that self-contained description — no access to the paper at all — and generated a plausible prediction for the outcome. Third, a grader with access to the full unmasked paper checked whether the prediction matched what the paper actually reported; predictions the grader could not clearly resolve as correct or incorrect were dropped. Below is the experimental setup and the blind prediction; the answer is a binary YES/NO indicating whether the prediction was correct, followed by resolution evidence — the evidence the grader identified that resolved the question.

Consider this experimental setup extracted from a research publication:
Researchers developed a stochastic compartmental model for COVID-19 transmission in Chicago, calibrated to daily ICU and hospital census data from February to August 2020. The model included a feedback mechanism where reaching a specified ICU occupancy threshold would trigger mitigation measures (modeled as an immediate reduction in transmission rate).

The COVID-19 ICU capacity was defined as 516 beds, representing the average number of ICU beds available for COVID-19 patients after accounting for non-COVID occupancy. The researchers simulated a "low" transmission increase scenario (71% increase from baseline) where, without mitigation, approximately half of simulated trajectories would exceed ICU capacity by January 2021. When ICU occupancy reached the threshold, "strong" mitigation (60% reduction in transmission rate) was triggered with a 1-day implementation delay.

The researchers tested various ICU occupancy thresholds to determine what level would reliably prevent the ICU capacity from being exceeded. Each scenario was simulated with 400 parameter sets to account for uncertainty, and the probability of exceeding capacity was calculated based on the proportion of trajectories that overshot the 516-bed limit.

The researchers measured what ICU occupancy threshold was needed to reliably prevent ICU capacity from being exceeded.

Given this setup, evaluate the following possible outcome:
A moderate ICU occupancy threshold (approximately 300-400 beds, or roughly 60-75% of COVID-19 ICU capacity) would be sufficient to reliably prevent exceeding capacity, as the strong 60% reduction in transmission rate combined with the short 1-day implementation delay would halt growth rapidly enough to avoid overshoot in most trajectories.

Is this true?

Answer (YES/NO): NO